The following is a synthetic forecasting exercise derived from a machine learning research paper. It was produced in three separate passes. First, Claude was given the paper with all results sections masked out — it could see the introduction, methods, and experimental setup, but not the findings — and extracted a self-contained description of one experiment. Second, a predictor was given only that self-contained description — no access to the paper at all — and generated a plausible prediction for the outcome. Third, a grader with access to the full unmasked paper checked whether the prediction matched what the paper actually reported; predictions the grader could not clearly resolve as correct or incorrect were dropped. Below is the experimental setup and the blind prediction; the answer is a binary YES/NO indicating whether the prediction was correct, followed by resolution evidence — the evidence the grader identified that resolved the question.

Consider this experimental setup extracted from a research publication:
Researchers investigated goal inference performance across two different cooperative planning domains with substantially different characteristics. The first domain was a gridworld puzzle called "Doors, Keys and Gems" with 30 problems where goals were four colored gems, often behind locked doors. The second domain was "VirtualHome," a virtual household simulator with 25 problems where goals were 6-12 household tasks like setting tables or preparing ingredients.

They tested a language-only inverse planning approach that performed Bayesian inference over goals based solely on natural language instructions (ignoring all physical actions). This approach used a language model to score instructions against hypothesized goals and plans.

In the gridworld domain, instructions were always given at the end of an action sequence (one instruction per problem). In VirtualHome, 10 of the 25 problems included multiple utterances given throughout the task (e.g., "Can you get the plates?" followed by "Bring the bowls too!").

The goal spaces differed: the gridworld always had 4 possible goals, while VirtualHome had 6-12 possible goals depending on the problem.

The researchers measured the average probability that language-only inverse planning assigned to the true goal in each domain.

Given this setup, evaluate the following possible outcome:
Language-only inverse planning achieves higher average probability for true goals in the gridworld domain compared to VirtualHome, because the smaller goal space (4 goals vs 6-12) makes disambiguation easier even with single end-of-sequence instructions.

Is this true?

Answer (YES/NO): YES